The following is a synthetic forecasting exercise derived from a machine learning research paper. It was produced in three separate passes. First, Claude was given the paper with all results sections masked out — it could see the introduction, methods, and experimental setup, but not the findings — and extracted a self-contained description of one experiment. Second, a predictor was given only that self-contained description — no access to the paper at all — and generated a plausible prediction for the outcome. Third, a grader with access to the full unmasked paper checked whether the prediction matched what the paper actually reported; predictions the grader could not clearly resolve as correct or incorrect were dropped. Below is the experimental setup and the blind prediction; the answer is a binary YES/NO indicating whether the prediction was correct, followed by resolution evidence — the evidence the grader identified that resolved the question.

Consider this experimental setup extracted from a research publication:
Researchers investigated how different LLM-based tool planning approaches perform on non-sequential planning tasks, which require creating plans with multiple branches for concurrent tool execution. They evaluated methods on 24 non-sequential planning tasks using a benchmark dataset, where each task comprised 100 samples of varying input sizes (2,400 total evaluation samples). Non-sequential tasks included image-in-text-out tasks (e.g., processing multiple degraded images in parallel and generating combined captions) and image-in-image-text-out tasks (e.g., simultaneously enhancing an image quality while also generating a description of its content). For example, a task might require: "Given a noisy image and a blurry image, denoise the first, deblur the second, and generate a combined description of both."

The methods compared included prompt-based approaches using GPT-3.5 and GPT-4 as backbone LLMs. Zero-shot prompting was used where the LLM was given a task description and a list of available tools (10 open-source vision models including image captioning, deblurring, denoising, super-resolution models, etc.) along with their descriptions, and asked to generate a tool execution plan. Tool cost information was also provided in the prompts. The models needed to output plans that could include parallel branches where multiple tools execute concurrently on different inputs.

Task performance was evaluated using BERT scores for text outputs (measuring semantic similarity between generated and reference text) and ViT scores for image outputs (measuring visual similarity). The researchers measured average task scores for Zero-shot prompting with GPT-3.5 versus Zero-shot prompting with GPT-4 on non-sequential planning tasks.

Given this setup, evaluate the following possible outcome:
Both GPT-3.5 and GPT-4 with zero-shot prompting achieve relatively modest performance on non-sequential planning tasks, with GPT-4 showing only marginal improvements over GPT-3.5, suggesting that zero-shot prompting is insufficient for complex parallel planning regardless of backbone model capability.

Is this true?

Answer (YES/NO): NO